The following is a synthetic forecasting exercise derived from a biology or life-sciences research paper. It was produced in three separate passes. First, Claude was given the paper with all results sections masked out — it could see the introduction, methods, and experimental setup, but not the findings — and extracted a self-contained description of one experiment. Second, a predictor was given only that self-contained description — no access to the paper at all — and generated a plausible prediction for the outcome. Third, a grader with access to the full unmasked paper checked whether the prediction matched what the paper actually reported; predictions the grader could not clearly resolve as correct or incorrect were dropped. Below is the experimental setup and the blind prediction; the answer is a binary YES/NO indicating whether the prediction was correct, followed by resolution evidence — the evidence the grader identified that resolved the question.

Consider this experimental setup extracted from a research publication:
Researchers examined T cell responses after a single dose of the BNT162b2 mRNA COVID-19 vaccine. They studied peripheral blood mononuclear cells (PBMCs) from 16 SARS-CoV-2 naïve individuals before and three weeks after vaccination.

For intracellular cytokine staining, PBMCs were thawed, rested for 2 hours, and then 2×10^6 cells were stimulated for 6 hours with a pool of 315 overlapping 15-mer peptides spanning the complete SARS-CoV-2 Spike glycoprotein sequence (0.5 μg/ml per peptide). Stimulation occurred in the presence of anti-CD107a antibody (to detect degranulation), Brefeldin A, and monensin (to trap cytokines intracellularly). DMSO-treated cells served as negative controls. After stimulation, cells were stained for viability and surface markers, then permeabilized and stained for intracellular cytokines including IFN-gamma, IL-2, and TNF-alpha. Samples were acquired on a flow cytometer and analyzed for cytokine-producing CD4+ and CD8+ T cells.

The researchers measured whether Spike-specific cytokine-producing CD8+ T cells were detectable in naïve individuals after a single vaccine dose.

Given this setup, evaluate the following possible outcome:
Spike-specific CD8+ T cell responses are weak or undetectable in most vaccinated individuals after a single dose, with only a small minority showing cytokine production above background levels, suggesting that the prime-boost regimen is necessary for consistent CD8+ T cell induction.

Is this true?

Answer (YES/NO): YES